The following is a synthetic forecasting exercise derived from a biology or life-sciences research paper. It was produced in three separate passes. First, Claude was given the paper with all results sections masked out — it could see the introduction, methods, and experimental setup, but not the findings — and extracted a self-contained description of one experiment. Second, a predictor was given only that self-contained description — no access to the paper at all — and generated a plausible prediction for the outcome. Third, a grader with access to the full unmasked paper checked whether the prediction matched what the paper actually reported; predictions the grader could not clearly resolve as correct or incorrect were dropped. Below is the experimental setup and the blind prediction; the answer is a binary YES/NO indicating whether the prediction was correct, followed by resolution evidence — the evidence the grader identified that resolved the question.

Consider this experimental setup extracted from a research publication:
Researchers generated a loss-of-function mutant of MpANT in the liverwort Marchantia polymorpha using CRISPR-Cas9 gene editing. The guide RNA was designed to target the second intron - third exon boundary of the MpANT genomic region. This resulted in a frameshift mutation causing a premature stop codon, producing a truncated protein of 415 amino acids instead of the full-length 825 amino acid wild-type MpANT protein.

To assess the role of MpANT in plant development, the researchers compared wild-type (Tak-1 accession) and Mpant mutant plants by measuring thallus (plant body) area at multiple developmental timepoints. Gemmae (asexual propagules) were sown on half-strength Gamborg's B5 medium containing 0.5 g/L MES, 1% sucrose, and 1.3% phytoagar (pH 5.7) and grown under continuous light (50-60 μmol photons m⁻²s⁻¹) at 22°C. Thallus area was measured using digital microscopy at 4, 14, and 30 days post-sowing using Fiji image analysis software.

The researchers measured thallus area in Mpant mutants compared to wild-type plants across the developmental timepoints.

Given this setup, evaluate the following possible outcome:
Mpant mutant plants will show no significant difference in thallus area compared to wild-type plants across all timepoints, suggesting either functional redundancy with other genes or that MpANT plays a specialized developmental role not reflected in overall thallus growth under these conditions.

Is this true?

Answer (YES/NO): NO